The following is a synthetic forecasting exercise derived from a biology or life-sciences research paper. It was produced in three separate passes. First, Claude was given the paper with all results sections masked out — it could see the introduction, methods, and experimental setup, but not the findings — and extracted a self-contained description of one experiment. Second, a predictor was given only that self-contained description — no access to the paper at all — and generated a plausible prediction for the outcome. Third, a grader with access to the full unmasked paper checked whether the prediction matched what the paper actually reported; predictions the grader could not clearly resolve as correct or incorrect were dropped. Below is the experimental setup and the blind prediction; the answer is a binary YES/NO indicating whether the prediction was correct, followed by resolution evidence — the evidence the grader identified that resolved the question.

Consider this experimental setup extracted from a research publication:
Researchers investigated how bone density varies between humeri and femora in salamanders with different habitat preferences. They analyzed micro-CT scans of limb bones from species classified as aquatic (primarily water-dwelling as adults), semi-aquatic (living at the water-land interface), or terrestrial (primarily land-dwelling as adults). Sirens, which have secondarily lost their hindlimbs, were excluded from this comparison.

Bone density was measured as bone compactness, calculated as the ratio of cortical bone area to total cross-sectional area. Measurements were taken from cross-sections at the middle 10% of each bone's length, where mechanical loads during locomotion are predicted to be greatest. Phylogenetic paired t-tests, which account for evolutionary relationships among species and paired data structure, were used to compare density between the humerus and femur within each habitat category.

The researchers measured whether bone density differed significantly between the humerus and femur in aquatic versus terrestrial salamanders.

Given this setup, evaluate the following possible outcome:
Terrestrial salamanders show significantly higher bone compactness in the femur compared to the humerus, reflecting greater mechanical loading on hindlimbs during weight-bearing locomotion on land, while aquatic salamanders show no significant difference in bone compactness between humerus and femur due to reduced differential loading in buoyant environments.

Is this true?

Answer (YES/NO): NO